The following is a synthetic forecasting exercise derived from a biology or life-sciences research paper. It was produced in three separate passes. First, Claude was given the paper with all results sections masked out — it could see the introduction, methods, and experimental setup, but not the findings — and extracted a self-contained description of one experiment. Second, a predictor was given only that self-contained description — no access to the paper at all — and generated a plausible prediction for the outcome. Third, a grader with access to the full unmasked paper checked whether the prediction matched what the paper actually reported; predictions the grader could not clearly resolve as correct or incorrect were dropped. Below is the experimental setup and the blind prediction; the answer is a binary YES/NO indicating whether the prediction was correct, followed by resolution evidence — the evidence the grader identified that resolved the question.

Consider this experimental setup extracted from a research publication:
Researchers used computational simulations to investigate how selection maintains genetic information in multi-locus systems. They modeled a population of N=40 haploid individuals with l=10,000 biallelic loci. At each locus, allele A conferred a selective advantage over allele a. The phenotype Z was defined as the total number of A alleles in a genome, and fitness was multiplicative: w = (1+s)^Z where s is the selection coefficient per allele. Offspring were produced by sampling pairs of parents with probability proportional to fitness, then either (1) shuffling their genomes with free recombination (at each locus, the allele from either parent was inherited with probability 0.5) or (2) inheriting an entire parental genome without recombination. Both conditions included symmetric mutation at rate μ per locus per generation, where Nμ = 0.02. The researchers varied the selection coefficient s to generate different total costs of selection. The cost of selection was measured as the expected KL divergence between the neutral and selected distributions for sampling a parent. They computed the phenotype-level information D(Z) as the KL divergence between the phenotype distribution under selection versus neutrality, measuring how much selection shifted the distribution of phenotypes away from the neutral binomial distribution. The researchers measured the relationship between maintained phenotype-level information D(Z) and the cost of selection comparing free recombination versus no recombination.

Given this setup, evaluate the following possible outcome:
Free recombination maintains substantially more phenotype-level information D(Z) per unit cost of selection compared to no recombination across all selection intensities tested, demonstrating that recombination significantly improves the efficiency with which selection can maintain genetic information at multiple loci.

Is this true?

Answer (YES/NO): YES